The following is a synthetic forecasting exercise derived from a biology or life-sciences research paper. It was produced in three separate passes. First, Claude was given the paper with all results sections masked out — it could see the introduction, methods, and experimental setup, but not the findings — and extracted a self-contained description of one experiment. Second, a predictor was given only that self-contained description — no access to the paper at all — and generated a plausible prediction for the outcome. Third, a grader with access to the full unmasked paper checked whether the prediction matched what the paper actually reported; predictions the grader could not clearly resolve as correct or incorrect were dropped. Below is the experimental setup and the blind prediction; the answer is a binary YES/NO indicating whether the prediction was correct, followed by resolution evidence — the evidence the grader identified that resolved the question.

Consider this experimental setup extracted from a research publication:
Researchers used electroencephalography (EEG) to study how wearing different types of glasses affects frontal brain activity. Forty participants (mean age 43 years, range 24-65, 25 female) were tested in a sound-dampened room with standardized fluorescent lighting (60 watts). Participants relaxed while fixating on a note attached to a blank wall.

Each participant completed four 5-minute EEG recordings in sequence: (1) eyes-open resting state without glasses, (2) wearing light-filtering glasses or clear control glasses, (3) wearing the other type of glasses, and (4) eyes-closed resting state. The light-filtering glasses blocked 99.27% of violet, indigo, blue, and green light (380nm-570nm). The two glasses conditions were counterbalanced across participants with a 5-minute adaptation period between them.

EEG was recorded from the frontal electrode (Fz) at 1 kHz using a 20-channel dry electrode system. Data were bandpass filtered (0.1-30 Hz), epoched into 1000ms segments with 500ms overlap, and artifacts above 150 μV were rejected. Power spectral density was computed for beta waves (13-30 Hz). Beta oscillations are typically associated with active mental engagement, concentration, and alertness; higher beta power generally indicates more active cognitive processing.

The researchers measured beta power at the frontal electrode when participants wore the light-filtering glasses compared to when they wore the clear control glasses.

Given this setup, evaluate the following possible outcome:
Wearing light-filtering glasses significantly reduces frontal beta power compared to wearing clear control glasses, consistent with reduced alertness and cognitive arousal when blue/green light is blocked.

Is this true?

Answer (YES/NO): YES